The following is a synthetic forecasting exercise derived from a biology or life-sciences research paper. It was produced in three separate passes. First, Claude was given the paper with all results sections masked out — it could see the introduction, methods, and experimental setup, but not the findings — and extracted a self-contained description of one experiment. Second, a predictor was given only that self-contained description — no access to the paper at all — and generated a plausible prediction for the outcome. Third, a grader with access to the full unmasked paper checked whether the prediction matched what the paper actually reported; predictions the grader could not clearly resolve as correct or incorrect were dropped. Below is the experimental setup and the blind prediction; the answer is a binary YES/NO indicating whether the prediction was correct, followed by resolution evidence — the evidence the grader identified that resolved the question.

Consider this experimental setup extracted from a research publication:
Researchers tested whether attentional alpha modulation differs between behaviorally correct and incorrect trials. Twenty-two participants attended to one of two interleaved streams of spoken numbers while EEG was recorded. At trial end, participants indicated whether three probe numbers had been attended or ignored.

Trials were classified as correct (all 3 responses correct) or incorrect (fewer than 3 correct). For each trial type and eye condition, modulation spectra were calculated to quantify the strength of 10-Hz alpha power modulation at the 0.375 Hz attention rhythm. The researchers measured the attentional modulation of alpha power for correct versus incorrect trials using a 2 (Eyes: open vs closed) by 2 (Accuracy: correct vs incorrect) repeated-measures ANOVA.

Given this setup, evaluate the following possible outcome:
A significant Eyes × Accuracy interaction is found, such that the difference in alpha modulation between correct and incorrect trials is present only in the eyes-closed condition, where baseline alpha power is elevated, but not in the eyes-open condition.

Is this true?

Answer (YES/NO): NO